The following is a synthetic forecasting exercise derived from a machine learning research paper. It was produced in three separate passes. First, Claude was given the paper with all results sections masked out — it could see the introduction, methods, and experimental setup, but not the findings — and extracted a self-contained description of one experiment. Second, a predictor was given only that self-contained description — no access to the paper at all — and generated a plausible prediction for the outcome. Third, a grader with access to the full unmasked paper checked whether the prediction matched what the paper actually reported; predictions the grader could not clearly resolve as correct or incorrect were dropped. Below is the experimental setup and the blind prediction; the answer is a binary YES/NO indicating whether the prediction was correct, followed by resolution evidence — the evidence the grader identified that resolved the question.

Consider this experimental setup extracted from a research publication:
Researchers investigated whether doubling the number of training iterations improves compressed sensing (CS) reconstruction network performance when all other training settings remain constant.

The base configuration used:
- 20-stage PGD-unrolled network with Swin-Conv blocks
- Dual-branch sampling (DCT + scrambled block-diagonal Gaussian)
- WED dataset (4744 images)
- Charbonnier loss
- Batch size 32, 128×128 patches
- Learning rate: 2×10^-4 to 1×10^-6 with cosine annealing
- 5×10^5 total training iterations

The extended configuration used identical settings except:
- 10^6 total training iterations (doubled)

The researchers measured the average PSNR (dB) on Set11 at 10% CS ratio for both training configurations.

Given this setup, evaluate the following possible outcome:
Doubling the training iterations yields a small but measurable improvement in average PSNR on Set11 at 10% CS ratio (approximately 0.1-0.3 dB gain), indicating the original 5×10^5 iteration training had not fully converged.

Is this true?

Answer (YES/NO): YES